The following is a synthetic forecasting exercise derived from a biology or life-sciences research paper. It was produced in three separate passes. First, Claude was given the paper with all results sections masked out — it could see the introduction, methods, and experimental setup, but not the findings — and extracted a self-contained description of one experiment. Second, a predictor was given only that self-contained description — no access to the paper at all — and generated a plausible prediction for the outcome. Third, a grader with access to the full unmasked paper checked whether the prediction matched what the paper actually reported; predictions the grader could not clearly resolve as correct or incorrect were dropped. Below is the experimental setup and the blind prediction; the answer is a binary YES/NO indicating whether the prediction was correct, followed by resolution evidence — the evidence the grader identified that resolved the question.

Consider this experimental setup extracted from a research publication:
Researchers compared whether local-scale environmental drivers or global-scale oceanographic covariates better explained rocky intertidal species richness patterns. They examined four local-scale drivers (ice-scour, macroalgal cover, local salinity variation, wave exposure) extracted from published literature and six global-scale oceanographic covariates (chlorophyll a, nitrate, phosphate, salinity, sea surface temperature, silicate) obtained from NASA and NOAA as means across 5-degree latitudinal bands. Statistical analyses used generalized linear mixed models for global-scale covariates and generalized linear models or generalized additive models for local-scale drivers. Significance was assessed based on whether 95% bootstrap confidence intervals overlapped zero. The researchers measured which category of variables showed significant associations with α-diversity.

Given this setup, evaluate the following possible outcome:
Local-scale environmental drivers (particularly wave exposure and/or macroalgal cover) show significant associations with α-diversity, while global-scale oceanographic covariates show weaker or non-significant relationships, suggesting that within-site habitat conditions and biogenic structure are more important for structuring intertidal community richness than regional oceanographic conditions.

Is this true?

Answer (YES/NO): NO